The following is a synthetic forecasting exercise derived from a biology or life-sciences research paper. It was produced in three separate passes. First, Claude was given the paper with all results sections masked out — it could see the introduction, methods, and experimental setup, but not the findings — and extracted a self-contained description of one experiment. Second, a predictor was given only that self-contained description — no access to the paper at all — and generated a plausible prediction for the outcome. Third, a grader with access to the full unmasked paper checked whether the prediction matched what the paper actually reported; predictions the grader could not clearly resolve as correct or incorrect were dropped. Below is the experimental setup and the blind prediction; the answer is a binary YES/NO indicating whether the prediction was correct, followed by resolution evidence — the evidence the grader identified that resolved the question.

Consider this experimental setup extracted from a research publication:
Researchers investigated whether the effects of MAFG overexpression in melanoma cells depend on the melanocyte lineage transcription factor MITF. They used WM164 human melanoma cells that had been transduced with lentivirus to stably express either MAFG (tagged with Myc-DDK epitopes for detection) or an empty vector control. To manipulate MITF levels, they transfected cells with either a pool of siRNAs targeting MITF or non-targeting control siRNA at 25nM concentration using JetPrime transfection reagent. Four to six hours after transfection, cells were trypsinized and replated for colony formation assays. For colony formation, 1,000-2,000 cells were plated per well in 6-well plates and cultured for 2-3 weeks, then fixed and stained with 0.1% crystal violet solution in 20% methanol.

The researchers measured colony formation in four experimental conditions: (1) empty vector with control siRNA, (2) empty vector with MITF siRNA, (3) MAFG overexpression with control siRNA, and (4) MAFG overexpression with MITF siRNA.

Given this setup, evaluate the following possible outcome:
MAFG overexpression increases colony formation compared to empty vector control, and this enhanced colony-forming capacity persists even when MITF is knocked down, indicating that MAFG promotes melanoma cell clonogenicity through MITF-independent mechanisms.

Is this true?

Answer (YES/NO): NO